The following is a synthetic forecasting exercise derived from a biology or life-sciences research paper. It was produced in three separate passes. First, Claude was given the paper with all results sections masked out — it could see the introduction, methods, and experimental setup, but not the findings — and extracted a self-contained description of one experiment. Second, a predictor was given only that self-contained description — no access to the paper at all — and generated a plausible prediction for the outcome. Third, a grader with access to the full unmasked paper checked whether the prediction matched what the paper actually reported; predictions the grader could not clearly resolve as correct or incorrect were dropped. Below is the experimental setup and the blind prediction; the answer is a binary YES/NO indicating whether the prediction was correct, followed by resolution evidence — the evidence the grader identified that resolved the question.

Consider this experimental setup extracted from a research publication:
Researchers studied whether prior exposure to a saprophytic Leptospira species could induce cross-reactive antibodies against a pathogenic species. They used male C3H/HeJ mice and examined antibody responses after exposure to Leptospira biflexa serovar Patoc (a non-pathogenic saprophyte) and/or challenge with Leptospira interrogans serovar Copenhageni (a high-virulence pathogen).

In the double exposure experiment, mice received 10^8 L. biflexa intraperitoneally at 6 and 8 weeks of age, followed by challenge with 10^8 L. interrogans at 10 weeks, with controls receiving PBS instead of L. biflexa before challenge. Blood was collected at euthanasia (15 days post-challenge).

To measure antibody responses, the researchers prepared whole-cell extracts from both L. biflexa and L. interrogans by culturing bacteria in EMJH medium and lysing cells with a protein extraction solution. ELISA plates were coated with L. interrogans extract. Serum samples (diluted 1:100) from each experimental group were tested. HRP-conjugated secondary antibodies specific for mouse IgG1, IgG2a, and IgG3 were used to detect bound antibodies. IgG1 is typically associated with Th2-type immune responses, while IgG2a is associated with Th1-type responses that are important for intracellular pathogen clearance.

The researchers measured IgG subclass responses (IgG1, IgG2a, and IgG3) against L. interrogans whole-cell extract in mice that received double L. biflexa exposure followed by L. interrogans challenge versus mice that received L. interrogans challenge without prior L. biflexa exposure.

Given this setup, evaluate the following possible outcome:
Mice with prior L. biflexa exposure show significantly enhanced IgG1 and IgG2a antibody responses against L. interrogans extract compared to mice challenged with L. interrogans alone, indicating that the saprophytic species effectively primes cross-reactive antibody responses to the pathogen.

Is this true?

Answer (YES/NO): NO